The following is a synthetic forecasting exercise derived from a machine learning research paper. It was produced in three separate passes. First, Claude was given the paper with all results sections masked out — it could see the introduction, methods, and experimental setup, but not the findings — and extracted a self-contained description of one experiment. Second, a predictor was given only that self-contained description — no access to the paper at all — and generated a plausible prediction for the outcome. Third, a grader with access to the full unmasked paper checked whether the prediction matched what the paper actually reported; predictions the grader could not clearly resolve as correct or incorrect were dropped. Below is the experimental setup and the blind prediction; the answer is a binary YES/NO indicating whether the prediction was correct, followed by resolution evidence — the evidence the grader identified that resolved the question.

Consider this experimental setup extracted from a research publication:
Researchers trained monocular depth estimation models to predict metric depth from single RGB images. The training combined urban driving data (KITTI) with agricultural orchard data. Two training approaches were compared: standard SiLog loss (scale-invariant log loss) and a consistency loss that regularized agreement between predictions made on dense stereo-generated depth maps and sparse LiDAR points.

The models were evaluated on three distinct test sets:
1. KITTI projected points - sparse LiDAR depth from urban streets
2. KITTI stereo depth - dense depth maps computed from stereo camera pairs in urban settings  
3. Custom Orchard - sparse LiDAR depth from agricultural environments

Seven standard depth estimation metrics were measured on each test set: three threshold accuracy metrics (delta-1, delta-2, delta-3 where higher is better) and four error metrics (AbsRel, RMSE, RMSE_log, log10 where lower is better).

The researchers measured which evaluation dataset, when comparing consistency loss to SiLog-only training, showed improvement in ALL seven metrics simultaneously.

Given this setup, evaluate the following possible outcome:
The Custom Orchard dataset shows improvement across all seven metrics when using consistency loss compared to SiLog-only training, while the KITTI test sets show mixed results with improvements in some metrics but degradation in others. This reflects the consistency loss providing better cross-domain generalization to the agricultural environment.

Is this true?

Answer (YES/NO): NO